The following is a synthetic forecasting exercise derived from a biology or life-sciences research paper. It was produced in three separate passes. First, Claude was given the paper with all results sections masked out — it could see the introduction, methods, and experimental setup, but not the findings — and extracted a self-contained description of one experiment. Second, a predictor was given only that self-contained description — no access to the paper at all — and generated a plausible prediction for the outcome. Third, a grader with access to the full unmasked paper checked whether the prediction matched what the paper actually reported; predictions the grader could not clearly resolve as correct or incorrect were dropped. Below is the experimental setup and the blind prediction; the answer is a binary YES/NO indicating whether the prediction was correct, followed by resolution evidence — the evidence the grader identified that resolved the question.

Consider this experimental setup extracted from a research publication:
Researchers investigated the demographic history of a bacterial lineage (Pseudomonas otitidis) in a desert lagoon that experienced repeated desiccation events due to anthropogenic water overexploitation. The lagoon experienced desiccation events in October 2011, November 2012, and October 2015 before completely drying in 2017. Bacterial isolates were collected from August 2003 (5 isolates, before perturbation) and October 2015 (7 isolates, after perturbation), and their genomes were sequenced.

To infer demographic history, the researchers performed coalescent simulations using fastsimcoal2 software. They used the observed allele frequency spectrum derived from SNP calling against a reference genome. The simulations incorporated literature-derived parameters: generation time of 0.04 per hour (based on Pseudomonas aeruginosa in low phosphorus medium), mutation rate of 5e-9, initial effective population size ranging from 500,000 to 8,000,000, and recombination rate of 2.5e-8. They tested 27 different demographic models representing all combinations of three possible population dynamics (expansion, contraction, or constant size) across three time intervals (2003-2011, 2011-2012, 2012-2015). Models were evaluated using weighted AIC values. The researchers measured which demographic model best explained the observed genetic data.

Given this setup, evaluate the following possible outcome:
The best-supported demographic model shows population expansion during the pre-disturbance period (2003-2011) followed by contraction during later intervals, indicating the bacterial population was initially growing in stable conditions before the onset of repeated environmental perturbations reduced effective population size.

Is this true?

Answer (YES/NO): NO